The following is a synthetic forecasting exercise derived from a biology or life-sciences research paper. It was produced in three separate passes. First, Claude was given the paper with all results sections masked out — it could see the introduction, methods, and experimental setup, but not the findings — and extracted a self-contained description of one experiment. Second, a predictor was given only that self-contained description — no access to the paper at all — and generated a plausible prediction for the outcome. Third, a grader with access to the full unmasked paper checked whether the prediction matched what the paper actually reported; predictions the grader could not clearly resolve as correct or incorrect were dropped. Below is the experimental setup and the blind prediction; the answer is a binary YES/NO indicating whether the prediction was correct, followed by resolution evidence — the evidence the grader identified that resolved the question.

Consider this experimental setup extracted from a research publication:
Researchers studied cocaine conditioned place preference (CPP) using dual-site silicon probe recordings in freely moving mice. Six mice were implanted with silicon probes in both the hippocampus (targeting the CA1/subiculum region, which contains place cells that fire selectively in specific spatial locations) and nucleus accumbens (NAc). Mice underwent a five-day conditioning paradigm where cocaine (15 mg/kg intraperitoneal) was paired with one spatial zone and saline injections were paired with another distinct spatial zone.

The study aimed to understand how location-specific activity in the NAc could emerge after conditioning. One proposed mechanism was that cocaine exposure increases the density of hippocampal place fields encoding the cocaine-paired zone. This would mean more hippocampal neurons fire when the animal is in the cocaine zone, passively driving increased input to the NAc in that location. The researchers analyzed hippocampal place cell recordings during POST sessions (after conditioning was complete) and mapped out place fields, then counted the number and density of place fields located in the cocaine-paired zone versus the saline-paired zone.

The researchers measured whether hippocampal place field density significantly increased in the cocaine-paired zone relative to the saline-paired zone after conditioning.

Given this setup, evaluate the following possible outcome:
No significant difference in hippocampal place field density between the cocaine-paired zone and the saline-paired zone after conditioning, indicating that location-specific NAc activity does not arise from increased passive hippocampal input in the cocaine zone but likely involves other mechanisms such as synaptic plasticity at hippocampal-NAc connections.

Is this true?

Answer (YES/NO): NO